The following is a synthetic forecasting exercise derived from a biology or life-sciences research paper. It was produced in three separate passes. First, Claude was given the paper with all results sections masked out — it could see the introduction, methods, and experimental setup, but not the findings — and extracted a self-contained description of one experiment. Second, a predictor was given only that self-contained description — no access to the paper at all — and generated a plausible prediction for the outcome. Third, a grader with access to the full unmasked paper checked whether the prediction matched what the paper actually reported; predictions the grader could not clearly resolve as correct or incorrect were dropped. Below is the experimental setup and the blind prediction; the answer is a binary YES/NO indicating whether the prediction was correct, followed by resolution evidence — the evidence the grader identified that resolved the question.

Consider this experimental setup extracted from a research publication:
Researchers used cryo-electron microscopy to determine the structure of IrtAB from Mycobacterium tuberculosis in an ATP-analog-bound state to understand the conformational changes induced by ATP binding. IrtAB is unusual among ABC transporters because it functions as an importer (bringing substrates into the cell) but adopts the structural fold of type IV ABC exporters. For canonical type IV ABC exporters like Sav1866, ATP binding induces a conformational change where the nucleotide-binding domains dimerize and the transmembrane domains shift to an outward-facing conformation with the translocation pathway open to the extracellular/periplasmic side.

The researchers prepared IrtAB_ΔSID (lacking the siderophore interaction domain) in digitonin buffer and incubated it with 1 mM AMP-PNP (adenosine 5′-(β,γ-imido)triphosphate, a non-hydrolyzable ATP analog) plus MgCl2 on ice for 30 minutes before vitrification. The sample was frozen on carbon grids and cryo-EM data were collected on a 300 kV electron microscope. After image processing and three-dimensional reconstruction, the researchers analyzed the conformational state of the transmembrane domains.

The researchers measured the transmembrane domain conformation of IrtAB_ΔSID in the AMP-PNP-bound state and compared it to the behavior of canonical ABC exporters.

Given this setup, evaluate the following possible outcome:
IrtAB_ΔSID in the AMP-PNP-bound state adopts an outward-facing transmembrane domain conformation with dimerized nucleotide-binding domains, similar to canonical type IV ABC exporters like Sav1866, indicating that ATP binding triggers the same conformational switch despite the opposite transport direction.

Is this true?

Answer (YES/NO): NO